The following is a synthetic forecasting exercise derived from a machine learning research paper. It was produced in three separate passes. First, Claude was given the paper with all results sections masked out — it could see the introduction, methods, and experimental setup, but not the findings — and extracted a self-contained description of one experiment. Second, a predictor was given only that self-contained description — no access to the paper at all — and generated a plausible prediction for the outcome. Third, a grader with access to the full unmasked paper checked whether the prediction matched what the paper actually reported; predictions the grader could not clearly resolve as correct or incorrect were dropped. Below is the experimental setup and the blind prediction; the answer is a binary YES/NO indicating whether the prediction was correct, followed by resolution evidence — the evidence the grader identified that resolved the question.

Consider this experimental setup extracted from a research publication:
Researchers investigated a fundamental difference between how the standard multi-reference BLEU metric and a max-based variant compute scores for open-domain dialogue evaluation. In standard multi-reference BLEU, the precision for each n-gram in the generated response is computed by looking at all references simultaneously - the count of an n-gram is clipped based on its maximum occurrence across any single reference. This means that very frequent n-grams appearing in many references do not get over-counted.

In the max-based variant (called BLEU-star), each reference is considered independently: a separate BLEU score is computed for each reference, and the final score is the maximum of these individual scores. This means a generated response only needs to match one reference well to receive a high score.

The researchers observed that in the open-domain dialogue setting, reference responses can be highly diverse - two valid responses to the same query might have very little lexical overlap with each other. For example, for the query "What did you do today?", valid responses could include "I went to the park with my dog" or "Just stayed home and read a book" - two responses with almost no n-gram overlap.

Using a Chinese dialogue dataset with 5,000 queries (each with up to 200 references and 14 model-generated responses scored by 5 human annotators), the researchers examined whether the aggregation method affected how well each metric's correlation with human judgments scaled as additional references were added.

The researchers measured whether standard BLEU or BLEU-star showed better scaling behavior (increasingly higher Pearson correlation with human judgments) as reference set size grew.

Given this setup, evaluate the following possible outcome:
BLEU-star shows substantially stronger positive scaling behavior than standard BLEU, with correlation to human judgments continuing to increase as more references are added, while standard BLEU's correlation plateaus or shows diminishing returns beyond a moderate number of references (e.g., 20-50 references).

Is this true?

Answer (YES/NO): NO